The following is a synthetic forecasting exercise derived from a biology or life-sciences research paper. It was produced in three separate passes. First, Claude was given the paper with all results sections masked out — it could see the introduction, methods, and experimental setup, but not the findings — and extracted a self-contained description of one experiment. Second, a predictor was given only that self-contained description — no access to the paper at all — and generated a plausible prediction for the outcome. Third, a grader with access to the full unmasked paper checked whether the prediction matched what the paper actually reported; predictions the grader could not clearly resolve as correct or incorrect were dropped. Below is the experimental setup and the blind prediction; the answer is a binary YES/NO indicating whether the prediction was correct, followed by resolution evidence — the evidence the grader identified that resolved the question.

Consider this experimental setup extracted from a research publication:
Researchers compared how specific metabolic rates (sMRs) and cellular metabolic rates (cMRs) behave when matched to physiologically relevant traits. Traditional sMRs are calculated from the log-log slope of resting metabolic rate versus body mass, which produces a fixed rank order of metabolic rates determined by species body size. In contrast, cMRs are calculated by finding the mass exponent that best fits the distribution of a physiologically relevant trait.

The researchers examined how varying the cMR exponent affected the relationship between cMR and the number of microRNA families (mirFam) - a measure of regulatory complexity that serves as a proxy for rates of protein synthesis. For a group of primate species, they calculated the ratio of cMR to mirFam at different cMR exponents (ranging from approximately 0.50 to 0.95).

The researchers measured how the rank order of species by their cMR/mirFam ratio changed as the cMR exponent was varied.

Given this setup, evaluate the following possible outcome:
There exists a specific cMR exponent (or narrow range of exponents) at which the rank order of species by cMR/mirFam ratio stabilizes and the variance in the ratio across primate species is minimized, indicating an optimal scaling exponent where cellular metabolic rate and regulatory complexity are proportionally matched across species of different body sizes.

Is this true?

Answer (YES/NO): NO